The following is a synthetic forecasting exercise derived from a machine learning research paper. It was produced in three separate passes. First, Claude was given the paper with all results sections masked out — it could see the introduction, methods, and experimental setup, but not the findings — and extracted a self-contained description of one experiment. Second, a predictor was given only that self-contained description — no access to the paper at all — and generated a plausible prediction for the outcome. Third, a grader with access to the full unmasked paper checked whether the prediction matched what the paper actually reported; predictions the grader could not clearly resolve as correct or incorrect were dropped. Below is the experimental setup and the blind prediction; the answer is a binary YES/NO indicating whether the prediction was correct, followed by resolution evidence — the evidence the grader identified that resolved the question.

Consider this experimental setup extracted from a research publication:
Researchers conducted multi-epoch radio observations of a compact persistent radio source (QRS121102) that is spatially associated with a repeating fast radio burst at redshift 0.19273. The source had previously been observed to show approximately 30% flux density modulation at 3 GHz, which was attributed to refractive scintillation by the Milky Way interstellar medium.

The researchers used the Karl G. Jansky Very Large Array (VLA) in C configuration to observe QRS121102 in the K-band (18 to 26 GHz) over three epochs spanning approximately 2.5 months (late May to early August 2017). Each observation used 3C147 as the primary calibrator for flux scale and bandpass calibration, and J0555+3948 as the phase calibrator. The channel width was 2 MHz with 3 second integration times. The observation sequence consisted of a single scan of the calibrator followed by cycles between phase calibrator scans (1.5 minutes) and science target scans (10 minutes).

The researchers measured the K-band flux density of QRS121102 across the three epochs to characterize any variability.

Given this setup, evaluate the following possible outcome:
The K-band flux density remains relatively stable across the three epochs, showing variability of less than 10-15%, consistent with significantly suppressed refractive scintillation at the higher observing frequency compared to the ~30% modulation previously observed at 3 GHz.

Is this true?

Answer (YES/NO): NO